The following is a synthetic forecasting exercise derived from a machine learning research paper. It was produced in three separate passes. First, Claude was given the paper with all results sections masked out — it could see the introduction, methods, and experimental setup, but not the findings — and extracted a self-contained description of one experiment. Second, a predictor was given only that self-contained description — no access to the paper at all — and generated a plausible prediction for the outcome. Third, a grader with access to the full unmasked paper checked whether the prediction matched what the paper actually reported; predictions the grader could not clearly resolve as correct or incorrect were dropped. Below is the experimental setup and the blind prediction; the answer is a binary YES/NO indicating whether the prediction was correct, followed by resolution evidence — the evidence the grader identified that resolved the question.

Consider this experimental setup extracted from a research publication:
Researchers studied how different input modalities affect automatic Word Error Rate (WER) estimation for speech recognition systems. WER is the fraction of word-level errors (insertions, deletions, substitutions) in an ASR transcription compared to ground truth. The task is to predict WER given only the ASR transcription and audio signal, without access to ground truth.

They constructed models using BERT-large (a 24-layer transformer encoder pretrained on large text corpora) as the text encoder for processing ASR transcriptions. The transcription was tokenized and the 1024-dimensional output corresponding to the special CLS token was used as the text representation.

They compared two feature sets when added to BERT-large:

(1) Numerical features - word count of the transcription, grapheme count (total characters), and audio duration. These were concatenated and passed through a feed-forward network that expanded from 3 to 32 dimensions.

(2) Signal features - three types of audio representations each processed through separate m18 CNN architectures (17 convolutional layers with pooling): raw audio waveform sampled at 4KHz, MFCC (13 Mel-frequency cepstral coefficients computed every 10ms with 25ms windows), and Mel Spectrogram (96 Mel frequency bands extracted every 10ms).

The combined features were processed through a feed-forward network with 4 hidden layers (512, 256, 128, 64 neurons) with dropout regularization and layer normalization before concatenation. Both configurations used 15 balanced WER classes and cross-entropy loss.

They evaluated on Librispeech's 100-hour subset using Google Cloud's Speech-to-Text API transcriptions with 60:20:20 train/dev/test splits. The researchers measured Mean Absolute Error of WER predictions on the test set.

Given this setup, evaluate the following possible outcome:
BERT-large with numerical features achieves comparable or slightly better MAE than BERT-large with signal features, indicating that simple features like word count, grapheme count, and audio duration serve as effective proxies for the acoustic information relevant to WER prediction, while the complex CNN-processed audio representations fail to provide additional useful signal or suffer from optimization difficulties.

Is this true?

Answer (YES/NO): NO